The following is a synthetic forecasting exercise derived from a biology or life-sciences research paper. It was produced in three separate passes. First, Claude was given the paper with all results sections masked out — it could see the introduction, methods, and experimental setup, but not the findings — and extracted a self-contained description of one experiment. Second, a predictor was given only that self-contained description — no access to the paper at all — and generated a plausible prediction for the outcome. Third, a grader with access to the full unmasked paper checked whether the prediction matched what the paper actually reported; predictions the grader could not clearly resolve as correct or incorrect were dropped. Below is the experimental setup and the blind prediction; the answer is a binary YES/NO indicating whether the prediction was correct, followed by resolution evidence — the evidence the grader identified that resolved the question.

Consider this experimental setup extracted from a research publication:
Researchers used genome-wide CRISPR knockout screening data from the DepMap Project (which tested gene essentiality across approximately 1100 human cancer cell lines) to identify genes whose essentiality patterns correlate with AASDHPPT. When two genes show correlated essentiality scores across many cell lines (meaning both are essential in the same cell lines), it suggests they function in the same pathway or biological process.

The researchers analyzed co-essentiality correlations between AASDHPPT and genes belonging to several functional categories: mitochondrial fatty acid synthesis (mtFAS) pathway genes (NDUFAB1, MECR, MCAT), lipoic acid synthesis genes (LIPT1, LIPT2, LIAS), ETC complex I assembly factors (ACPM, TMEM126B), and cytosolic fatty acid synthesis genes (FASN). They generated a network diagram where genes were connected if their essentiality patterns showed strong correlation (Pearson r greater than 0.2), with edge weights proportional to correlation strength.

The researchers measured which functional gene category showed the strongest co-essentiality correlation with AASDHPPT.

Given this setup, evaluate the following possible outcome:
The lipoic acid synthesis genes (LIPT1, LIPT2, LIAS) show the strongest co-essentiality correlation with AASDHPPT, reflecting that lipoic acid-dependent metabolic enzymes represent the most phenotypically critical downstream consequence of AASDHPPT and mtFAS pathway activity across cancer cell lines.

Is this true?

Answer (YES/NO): NO